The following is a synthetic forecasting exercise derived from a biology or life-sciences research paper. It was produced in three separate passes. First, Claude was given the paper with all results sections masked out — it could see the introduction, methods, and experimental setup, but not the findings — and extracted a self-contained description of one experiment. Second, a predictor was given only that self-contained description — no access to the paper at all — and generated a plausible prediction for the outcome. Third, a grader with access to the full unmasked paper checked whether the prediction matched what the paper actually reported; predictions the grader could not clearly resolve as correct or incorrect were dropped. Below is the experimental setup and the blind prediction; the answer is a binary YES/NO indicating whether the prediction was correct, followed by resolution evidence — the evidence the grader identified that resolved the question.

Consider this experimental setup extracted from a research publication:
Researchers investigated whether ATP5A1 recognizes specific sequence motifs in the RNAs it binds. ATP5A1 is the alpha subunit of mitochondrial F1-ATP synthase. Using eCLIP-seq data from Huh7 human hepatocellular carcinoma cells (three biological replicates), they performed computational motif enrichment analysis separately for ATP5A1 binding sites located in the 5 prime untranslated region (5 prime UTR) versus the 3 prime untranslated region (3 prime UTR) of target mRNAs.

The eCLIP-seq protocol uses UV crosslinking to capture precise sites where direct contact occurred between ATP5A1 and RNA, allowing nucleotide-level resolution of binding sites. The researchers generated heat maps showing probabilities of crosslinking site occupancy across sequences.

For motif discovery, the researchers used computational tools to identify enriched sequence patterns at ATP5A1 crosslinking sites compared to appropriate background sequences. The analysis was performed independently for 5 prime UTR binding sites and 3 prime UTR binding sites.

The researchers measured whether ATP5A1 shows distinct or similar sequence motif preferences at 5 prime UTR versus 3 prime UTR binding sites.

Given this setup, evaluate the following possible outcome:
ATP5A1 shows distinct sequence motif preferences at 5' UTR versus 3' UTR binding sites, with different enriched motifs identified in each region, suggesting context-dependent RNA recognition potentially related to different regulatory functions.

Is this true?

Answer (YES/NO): YES